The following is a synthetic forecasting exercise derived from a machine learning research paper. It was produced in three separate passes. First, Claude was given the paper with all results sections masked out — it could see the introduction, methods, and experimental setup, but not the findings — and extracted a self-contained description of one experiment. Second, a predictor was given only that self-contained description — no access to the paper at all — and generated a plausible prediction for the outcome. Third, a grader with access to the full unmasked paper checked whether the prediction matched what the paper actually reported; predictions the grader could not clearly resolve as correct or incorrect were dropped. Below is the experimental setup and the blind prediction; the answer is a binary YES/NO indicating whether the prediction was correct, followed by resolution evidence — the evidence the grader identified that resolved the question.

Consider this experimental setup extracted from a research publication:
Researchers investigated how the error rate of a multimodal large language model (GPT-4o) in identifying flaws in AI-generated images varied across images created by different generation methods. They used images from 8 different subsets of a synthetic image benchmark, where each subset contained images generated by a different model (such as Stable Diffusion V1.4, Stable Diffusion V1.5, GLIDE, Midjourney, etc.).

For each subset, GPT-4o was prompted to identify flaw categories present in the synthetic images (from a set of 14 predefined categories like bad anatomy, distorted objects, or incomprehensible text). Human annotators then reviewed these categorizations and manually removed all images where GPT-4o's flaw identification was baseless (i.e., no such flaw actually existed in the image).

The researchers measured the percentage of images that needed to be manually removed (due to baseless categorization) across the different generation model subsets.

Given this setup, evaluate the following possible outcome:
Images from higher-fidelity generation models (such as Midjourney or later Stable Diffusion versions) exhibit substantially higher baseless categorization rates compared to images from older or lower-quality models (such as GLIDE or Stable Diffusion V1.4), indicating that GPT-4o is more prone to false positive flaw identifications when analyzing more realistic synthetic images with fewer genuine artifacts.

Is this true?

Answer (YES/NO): NO